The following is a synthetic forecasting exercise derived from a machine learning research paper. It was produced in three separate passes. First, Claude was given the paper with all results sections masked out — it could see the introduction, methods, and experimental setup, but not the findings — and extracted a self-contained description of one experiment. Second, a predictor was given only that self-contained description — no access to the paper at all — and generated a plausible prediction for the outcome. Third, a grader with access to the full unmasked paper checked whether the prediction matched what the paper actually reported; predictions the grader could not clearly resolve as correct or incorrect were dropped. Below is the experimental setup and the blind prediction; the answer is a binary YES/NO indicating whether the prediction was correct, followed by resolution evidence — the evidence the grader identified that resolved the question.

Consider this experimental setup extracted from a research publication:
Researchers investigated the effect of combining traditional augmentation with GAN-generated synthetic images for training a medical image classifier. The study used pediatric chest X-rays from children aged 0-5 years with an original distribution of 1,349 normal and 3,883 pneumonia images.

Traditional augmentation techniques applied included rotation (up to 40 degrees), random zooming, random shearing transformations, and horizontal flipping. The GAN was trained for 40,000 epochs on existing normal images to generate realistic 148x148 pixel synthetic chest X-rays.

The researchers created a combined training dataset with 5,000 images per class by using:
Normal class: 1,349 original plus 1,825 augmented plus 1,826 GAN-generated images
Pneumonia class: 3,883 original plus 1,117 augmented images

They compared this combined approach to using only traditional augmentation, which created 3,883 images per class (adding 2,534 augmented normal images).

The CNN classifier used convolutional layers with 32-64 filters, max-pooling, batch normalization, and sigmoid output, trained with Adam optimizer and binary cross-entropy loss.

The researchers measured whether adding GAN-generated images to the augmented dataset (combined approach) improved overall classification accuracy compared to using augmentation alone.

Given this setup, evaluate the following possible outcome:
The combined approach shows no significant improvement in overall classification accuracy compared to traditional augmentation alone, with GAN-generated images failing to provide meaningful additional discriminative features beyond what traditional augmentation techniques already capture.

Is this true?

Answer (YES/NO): NO